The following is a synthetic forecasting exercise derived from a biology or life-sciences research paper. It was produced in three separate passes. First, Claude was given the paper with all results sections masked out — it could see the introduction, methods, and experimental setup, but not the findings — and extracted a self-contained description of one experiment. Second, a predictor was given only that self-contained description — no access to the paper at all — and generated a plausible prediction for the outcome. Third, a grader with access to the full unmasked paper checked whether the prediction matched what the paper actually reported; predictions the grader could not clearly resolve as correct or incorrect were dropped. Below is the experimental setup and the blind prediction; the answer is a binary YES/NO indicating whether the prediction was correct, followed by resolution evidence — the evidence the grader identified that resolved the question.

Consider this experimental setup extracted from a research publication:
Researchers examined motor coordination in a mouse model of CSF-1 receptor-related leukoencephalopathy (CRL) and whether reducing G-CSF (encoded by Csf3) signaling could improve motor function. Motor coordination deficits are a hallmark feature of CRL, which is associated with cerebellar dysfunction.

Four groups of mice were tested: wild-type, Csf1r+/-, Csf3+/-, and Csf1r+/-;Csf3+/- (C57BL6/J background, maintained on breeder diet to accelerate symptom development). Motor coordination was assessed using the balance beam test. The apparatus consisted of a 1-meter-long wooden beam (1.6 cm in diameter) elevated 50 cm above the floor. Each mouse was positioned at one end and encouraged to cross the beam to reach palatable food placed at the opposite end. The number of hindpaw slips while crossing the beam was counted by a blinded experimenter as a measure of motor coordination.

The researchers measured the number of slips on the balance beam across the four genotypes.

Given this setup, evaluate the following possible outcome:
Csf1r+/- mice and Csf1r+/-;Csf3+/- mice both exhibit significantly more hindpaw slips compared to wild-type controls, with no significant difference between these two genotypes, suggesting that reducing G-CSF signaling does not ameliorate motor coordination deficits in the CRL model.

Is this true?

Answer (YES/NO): NO